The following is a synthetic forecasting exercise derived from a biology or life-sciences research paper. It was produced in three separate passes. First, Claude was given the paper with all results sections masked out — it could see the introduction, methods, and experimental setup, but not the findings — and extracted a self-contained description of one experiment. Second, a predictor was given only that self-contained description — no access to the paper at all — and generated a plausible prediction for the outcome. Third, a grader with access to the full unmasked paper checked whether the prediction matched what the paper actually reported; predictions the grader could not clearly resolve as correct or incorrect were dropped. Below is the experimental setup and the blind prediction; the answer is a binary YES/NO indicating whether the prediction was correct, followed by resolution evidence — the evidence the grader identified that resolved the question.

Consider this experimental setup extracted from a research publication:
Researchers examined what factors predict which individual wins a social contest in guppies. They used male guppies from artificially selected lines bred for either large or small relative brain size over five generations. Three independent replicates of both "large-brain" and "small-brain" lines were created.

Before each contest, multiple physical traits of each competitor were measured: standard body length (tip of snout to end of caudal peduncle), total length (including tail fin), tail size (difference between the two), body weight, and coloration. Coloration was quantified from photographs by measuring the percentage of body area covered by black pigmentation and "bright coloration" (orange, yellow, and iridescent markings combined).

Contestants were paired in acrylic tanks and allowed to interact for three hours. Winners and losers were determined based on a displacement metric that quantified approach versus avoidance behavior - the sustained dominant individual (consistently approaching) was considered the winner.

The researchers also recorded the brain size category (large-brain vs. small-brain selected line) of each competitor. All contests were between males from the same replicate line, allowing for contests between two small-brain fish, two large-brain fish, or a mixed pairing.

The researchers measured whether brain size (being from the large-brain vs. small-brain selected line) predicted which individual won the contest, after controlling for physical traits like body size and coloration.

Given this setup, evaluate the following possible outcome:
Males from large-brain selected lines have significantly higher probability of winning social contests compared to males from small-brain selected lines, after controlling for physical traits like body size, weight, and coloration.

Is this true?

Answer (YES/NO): NO